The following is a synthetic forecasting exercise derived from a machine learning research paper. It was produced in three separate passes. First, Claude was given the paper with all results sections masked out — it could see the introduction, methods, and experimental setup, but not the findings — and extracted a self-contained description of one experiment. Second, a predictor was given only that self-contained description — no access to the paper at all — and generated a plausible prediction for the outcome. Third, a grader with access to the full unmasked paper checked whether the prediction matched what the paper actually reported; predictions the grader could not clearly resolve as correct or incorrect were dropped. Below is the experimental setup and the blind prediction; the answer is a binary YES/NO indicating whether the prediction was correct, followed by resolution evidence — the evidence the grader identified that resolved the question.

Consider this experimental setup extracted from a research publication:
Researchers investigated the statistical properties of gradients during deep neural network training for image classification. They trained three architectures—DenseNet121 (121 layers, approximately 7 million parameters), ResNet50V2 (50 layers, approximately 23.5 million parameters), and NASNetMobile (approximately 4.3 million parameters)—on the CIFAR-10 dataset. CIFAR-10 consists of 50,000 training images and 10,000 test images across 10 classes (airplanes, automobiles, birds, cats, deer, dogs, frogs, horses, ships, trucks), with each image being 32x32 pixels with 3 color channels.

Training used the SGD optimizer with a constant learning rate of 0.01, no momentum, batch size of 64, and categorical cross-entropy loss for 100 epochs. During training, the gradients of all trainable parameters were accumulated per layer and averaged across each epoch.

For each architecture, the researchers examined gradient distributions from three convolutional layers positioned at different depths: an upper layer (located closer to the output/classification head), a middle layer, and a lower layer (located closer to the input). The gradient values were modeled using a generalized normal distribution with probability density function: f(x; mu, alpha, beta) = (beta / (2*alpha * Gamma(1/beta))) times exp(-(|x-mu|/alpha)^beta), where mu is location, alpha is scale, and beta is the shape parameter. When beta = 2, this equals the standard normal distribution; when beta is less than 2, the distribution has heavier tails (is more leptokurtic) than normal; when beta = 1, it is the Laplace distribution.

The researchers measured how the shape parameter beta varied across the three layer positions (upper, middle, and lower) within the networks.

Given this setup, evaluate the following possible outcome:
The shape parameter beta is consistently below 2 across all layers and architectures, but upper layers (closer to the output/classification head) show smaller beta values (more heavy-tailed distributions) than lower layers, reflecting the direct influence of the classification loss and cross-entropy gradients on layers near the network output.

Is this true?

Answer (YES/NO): YES